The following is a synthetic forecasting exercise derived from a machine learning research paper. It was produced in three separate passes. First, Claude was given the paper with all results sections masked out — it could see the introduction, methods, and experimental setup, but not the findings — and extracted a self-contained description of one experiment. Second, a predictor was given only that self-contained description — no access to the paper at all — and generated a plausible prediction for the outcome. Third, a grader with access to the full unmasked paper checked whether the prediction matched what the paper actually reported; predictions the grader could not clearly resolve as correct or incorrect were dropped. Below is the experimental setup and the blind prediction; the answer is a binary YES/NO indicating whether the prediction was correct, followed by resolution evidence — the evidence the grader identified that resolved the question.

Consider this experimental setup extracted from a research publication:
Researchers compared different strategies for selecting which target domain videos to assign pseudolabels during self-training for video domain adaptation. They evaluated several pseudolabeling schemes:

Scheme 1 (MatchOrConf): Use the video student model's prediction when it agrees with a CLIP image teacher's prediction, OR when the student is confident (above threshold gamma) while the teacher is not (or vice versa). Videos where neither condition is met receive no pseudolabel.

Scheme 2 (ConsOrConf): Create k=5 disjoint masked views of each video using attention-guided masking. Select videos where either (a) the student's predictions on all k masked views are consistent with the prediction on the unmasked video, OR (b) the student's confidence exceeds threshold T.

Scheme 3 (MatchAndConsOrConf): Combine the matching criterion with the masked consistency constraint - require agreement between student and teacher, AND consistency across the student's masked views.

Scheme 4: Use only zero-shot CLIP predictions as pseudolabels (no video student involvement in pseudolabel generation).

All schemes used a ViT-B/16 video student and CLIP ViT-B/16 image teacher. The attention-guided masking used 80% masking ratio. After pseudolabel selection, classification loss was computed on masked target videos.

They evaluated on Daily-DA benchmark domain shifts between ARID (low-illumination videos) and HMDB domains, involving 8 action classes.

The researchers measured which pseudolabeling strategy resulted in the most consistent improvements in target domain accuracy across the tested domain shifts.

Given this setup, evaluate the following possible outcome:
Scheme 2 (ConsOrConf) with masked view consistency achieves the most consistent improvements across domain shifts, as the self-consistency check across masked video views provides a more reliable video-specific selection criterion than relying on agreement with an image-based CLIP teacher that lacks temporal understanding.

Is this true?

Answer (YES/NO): NO